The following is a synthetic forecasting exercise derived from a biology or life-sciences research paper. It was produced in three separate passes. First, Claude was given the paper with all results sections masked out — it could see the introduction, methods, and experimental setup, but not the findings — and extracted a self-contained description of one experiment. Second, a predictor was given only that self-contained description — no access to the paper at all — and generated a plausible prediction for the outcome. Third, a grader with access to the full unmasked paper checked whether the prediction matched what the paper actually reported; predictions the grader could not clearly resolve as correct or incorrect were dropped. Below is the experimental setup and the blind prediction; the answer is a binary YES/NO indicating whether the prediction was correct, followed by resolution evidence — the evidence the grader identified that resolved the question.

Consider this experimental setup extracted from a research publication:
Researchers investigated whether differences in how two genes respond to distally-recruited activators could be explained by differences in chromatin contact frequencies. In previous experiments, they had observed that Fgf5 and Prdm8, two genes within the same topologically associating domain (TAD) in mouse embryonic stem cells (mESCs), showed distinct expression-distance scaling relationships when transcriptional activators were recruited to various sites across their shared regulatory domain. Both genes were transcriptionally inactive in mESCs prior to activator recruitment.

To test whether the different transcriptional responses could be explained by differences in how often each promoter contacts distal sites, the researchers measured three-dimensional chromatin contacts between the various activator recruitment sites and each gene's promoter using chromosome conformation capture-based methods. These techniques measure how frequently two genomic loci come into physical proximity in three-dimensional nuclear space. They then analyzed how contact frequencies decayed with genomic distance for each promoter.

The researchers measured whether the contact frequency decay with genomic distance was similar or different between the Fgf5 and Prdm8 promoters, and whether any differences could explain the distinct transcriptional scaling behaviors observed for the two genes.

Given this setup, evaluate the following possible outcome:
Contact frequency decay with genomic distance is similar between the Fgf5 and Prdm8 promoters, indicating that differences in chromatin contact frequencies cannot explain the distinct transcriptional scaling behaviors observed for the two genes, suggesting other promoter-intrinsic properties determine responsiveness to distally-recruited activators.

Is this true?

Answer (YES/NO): NO